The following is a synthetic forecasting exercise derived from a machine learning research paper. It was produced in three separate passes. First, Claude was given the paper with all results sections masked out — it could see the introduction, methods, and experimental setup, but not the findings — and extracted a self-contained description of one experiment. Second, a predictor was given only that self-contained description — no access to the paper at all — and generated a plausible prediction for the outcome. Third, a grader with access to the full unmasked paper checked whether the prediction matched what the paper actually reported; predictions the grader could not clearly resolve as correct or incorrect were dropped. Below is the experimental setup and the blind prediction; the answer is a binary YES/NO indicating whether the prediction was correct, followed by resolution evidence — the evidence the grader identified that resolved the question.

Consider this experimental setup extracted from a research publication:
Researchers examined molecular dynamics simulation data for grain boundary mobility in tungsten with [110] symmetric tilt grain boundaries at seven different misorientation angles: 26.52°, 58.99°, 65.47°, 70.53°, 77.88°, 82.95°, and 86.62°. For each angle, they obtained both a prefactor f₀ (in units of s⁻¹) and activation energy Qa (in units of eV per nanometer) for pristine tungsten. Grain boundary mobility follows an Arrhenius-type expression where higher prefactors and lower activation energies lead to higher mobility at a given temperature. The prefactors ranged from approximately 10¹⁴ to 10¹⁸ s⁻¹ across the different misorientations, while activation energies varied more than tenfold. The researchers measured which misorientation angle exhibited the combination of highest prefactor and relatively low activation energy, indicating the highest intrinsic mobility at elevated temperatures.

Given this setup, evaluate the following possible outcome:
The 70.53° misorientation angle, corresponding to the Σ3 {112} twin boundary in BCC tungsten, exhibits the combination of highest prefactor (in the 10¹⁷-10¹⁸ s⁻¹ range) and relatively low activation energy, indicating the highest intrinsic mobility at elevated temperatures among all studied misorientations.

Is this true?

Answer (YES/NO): NO